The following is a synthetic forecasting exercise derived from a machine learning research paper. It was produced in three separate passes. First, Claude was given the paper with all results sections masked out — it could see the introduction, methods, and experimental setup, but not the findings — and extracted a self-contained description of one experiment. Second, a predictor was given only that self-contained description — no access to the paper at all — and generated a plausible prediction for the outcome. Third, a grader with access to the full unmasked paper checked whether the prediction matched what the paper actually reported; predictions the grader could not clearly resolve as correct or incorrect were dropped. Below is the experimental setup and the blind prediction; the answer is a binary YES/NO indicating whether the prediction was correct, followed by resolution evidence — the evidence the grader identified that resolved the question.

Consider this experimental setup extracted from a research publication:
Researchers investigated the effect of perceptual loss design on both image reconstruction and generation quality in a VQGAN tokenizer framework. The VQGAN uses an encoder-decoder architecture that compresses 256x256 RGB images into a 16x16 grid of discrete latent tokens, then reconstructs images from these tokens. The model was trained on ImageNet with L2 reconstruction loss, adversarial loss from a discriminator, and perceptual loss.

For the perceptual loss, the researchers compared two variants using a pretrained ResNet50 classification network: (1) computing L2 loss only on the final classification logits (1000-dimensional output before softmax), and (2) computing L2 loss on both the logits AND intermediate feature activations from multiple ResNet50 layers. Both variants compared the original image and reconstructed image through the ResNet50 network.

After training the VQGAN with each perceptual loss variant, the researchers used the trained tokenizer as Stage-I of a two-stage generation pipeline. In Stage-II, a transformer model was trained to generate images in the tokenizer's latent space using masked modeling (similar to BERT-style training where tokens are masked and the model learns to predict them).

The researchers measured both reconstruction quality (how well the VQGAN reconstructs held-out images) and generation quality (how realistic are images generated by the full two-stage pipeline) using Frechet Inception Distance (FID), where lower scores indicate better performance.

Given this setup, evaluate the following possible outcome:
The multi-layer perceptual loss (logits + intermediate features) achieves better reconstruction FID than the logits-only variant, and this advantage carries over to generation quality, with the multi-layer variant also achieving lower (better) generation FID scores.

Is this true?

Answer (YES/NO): NO